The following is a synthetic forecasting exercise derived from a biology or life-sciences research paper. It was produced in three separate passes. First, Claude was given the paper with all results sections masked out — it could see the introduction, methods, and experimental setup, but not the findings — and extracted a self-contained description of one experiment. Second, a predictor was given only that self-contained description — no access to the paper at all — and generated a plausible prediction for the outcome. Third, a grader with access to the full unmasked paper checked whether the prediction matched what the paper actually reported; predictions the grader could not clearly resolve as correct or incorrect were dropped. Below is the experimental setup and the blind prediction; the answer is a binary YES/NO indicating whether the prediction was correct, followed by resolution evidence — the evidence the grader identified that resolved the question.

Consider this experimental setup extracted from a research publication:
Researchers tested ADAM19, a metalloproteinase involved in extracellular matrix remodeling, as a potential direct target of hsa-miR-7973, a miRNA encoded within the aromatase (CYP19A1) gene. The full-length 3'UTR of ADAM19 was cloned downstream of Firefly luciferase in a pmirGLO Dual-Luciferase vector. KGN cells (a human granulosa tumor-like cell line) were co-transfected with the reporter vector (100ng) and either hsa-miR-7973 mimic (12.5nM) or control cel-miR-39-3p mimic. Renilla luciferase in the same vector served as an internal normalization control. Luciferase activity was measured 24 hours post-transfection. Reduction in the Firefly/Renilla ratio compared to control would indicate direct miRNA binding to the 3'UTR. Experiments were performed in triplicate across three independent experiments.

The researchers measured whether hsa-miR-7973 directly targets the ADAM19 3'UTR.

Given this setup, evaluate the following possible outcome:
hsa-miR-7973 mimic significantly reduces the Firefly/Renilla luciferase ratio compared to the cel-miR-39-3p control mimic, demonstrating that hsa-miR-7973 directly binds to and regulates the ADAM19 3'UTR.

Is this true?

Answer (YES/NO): YES